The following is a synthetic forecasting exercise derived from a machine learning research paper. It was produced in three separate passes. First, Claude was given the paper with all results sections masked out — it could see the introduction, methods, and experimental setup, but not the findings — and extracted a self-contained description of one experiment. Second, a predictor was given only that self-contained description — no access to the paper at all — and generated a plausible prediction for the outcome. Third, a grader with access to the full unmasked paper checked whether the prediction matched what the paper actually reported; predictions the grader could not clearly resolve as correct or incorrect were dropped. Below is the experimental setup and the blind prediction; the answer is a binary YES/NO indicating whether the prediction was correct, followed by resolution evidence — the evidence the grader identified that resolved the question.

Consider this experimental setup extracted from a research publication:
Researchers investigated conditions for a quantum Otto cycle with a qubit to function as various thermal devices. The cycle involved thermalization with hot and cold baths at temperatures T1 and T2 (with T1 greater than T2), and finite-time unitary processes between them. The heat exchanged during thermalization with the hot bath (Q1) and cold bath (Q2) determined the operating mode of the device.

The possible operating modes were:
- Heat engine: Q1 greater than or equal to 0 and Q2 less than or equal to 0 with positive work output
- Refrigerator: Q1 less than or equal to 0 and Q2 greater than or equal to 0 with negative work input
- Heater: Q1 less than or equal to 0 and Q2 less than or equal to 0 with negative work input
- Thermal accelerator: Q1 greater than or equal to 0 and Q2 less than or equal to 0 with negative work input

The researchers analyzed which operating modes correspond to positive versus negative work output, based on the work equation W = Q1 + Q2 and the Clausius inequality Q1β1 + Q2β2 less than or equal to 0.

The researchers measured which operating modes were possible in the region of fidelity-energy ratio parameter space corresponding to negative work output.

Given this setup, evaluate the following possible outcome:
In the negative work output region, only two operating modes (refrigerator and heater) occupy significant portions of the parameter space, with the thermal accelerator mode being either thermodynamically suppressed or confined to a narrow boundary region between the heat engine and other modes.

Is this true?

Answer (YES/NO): NO